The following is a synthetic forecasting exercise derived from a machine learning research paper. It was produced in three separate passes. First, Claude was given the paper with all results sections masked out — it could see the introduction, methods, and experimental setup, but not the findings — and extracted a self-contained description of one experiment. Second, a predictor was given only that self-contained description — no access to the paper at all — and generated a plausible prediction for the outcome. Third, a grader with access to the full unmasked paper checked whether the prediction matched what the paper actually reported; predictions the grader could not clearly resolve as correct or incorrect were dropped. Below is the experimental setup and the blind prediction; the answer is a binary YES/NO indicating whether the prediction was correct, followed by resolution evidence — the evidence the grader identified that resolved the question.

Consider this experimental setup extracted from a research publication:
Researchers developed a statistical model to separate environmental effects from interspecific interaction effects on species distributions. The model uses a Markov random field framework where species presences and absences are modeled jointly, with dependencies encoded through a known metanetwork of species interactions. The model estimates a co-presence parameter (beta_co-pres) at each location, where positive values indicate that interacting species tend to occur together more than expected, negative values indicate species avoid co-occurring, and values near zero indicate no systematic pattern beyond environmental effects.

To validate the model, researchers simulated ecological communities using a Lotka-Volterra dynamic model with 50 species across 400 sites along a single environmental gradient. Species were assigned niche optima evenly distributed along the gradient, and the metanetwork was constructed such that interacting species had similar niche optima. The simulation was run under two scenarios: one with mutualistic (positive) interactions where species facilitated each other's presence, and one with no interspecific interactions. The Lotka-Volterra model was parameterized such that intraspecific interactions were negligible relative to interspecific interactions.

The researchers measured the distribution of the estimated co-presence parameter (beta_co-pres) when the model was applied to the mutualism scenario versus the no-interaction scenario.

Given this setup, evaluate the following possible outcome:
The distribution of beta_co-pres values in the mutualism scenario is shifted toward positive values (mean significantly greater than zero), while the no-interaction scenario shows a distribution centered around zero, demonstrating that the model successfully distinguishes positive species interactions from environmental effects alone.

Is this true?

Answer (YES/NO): NO